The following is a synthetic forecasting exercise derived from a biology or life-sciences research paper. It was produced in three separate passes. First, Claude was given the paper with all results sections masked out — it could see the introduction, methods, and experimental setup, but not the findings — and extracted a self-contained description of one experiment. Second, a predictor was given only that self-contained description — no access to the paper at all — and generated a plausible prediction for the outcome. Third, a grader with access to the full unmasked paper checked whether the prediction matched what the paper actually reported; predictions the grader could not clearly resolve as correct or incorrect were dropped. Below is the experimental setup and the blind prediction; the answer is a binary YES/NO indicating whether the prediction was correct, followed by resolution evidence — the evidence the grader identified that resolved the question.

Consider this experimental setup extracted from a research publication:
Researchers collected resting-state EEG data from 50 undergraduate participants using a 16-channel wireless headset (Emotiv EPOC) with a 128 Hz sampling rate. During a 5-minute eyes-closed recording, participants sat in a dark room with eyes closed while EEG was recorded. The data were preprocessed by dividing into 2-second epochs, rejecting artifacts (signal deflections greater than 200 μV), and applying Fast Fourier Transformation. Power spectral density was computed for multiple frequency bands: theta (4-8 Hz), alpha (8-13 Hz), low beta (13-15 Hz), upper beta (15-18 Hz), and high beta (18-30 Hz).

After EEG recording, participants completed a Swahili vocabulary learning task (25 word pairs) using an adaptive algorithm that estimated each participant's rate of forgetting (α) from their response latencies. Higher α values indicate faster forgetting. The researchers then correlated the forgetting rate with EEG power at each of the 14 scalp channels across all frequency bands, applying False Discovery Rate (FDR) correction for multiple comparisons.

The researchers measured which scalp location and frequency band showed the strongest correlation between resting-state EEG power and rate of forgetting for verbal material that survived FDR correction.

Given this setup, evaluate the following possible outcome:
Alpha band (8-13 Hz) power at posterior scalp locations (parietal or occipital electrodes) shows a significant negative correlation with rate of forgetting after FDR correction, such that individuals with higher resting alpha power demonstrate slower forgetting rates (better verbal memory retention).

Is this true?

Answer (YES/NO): NO